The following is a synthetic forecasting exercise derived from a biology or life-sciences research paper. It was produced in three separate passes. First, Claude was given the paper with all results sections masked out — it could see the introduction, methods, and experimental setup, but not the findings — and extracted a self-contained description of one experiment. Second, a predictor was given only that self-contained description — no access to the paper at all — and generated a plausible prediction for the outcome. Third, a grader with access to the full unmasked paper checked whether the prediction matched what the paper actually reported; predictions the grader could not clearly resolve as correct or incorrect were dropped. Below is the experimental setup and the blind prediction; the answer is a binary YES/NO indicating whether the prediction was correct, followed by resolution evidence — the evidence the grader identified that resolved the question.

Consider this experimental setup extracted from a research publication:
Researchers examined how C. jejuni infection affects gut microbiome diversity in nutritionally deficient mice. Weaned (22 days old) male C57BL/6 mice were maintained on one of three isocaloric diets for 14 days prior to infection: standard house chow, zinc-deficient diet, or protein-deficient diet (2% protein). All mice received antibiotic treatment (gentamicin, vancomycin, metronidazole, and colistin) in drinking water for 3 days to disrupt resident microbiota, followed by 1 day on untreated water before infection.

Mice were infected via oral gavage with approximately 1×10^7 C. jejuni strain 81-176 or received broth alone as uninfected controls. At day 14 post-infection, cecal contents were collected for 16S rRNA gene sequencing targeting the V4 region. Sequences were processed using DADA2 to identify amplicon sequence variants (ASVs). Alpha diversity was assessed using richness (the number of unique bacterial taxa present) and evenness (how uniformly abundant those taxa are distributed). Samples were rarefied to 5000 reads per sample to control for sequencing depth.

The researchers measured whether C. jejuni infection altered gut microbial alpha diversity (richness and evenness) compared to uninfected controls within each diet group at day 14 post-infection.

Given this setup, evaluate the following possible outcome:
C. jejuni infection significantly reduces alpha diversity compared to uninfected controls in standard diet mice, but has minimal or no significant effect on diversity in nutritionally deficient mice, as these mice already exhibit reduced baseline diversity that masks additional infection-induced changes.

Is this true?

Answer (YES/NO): NO